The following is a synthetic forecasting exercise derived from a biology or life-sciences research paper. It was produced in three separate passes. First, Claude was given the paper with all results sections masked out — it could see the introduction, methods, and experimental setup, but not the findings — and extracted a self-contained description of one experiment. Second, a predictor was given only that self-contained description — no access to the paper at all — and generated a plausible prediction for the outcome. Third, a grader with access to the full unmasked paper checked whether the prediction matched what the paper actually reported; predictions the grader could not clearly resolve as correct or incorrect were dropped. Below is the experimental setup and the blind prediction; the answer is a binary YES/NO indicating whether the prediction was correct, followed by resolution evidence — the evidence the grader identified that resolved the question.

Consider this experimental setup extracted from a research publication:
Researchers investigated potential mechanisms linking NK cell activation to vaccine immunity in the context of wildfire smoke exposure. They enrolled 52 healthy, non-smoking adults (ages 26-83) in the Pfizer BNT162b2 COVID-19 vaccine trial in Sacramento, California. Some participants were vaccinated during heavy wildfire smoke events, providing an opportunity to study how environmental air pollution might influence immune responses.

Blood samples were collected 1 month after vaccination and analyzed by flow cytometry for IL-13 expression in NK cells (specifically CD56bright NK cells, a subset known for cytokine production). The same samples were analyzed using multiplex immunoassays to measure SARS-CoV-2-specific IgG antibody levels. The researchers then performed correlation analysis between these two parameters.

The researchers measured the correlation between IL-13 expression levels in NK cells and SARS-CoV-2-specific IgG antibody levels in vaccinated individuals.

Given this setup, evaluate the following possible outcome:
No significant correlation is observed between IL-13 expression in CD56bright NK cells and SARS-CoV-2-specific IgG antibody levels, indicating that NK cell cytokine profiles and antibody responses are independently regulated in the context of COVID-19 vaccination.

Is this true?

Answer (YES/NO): NO